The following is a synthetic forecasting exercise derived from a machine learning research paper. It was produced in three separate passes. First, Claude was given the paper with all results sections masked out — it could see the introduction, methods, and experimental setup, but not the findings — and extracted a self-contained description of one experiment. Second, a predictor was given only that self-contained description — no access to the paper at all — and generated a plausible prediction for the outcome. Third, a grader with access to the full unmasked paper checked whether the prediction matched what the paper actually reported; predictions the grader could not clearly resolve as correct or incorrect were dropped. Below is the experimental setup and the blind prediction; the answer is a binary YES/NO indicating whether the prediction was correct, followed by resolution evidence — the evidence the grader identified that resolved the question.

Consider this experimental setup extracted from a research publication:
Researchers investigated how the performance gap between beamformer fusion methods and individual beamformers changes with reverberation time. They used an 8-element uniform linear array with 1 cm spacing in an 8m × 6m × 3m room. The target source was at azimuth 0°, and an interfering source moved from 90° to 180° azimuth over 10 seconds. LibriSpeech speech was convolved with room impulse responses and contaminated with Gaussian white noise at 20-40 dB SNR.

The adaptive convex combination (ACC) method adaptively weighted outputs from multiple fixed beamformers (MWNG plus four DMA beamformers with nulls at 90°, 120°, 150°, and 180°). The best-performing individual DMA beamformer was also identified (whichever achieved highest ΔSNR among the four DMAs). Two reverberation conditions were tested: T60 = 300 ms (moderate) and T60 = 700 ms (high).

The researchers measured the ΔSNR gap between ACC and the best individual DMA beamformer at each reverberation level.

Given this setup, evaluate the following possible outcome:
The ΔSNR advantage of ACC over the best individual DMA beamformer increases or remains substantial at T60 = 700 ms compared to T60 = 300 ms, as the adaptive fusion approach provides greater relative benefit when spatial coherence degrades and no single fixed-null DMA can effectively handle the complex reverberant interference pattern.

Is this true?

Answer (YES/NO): YES